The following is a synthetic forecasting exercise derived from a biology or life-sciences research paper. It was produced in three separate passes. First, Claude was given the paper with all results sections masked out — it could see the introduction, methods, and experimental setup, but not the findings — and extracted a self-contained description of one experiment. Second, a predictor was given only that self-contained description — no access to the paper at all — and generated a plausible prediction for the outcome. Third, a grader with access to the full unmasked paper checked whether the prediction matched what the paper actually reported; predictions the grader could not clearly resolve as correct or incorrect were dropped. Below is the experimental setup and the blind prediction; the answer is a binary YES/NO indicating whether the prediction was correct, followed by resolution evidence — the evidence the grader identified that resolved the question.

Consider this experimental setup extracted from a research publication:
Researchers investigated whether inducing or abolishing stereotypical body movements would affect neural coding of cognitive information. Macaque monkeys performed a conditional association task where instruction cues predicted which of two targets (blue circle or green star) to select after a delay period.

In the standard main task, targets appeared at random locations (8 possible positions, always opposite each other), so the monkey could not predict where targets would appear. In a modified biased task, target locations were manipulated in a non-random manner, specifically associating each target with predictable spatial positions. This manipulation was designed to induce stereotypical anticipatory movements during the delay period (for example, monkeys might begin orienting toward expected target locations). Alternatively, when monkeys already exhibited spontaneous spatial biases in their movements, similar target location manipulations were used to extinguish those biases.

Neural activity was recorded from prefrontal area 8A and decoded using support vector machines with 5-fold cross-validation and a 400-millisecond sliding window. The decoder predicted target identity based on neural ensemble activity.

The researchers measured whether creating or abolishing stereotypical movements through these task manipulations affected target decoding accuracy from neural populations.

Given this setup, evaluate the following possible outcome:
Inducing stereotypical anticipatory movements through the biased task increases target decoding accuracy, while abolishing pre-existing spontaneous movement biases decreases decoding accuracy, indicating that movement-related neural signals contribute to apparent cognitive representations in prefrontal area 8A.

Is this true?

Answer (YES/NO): NO